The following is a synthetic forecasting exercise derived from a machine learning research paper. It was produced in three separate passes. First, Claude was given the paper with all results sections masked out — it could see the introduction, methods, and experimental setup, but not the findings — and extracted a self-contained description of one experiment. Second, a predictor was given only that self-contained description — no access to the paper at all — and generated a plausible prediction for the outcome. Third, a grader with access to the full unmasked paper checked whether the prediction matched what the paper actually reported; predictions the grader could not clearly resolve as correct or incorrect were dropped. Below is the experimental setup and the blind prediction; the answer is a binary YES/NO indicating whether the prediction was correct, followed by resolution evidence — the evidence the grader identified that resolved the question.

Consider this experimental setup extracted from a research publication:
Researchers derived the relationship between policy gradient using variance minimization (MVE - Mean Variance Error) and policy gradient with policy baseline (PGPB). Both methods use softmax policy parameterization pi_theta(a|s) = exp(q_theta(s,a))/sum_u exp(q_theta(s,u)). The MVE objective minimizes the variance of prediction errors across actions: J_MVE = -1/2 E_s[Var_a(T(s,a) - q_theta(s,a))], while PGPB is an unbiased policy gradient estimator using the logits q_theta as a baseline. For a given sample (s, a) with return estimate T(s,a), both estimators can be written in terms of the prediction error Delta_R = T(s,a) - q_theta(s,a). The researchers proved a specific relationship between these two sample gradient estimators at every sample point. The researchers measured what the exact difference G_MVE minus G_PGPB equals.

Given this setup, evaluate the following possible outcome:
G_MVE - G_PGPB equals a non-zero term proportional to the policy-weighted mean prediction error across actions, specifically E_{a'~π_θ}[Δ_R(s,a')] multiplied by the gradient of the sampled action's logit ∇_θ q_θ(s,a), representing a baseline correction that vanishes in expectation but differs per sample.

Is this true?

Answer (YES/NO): NO